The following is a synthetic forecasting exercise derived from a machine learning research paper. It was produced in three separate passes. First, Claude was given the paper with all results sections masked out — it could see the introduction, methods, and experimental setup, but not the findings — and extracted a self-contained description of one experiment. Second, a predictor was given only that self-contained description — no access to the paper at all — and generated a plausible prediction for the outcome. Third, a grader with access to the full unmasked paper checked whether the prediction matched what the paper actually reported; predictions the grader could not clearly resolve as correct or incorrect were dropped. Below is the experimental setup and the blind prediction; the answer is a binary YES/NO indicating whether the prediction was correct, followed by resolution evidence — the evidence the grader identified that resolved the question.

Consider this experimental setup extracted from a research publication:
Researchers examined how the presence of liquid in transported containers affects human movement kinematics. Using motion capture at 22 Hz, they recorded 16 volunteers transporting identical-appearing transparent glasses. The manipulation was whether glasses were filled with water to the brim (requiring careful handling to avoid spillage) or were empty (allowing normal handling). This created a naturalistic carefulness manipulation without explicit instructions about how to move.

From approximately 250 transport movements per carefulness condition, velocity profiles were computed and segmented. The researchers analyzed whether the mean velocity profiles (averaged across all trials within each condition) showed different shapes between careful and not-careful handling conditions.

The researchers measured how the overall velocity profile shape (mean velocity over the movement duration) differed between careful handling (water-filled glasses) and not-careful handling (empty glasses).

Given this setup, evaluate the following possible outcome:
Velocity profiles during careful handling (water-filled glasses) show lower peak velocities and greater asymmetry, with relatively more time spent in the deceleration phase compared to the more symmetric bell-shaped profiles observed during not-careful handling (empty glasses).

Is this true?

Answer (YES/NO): NO